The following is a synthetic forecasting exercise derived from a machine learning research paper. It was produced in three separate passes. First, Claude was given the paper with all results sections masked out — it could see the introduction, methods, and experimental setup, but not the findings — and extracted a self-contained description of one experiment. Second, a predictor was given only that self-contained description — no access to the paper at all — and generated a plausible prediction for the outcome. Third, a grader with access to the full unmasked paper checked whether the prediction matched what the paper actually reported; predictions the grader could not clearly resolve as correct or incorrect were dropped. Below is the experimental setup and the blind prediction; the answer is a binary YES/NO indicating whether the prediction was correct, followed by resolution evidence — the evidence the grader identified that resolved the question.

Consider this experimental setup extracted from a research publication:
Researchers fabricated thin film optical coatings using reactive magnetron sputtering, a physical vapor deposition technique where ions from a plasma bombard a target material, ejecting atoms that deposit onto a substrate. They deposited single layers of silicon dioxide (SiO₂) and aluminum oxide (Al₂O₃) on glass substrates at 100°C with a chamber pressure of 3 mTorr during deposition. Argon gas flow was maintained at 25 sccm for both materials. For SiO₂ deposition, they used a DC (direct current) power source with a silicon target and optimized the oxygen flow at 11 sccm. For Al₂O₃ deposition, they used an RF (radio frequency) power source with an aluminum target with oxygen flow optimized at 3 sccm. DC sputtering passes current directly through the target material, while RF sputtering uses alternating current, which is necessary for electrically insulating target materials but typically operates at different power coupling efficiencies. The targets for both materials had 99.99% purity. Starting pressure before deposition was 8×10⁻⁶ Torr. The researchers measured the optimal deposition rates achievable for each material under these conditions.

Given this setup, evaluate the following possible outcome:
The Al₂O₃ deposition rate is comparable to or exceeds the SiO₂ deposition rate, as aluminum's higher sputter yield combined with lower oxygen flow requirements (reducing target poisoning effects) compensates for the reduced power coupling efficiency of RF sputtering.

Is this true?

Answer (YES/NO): NO